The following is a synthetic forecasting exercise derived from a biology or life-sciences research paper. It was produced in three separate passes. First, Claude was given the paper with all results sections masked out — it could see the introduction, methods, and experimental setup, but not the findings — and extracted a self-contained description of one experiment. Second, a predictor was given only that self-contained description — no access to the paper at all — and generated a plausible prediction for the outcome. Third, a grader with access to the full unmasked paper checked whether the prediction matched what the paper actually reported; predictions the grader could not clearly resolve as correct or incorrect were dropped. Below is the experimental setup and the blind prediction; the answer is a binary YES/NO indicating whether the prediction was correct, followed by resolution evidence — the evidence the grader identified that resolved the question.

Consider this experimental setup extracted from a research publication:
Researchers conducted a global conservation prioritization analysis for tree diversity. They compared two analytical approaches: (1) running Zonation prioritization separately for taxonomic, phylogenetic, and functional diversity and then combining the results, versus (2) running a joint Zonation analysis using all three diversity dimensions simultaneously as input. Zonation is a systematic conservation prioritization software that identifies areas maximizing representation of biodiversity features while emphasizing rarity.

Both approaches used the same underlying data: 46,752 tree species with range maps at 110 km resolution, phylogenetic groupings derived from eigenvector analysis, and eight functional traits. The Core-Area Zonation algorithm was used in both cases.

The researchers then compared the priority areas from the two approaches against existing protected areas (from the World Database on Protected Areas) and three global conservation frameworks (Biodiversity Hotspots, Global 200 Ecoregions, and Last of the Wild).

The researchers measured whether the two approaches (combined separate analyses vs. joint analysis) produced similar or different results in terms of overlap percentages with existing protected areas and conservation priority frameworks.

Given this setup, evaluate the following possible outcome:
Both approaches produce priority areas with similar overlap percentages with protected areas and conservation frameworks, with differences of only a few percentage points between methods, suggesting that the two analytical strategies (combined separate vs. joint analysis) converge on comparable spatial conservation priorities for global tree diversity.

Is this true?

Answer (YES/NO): YES